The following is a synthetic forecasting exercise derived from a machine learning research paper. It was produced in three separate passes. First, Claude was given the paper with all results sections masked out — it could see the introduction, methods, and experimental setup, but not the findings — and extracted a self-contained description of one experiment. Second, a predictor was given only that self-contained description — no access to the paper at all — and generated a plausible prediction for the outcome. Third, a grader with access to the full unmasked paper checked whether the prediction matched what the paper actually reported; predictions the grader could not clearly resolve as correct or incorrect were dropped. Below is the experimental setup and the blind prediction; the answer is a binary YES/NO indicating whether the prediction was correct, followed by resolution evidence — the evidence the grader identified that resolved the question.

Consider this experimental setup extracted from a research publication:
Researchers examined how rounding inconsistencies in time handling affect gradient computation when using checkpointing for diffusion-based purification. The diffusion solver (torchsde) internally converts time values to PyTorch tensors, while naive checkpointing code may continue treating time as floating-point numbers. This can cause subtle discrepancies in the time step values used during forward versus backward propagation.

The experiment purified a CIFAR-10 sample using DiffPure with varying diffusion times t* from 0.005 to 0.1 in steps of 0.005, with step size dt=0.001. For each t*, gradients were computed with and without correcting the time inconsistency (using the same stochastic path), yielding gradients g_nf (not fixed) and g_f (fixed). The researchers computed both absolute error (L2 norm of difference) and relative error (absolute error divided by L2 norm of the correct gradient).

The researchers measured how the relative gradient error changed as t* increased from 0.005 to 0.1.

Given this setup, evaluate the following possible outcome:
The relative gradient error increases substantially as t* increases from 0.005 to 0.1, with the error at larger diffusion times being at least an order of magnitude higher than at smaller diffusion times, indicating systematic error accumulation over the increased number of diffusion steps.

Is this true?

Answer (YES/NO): YES